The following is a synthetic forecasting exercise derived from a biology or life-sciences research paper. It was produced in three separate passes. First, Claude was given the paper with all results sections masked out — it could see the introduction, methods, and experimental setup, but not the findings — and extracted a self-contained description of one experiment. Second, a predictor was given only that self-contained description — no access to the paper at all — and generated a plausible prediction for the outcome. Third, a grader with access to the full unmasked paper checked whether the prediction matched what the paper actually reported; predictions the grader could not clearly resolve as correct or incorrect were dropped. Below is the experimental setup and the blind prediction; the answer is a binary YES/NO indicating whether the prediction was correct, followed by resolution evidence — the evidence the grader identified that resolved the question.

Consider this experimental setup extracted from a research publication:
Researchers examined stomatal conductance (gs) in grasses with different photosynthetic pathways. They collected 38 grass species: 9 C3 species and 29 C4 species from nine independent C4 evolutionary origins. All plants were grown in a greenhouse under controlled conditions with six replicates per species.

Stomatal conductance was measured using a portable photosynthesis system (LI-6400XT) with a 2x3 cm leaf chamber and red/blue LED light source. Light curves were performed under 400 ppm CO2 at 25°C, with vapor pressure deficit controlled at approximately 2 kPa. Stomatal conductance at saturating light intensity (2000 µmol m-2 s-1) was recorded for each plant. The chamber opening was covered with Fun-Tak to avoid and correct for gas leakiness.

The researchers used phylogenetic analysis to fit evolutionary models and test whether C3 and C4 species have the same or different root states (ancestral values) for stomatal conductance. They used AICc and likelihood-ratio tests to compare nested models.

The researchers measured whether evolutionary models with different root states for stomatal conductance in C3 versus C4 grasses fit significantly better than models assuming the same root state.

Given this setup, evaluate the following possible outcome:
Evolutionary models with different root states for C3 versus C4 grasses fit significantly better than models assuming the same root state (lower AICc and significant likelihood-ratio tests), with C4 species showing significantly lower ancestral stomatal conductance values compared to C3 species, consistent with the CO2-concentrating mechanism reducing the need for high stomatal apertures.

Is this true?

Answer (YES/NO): NO